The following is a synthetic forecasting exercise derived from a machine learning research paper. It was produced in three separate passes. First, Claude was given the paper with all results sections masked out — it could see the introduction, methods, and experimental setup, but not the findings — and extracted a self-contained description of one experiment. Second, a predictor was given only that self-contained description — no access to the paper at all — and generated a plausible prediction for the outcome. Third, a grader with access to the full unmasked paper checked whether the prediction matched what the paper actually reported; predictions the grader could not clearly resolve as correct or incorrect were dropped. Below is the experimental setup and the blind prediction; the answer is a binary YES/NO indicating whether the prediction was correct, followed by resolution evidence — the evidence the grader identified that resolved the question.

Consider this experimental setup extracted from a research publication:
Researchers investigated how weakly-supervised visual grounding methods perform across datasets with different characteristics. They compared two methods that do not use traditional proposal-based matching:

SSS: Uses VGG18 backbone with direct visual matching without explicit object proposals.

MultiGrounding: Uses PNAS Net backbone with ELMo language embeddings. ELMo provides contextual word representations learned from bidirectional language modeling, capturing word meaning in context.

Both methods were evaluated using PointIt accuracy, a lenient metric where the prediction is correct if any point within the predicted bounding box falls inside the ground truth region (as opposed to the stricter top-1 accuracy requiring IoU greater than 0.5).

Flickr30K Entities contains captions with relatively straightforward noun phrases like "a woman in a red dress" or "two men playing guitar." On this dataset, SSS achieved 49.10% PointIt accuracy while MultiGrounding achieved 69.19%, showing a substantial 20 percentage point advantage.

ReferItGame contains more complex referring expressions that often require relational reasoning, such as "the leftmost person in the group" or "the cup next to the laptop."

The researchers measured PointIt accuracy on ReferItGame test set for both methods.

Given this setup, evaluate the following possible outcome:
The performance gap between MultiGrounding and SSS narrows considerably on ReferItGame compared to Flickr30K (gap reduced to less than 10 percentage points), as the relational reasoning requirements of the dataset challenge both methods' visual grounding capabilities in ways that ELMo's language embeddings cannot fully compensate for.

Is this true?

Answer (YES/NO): NO